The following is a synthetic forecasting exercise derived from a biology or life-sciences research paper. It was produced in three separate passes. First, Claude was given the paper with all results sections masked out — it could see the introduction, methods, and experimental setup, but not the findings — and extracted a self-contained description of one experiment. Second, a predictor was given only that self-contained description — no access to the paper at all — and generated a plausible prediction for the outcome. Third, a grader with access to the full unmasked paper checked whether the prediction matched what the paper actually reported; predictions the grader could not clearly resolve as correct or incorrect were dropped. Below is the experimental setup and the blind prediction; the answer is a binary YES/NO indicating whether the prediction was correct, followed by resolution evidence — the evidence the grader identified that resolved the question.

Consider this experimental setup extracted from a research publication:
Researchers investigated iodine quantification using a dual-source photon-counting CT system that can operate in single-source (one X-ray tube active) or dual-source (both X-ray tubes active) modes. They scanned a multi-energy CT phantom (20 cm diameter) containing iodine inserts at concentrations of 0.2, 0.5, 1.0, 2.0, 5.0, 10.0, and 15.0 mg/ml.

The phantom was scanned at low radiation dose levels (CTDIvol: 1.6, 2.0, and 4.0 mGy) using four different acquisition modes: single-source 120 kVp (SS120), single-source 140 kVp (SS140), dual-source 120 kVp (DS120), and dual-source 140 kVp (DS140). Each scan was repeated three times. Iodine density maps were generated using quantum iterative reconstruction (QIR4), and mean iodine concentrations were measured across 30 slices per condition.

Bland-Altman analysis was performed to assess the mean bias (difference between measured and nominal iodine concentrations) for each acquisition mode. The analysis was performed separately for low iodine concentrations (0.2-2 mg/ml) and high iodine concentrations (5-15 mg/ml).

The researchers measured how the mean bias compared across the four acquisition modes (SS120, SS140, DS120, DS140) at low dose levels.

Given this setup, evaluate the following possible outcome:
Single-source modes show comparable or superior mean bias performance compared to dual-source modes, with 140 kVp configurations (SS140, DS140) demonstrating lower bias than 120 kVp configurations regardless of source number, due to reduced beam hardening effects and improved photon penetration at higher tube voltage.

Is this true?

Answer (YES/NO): NO